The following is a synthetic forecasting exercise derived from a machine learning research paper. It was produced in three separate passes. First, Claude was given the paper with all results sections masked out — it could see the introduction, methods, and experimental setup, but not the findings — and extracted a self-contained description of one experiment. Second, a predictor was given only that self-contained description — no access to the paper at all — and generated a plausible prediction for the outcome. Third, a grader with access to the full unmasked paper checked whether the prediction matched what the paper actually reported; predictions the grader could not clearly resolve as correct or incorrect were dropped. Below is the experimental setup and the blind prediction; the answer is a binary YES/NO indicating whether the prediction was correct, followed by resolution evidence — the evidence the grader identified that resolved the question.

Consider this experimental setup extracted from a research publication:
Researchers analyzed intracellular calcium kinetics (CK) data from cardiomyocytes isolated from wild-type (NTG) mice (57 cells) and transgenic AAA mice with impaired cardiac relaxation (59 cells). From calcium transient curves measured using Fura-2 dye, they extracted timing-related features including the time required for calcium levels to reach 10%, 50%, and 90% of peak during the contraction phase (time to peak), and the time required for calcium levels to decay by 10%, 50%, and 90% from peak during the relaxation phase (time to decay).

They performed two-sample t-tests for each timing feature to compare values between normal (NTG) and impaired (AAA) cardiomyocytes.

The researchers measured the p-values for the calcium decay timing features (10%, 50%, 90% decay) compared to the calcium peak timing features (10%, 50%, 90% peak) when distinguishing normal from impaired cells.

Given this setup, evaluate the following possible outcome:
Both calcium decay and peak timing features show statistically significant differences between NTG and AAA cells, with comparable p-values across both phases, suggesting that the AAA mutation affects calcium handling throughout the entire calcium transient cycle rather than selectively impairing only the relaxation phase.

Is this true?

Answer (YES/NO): NO